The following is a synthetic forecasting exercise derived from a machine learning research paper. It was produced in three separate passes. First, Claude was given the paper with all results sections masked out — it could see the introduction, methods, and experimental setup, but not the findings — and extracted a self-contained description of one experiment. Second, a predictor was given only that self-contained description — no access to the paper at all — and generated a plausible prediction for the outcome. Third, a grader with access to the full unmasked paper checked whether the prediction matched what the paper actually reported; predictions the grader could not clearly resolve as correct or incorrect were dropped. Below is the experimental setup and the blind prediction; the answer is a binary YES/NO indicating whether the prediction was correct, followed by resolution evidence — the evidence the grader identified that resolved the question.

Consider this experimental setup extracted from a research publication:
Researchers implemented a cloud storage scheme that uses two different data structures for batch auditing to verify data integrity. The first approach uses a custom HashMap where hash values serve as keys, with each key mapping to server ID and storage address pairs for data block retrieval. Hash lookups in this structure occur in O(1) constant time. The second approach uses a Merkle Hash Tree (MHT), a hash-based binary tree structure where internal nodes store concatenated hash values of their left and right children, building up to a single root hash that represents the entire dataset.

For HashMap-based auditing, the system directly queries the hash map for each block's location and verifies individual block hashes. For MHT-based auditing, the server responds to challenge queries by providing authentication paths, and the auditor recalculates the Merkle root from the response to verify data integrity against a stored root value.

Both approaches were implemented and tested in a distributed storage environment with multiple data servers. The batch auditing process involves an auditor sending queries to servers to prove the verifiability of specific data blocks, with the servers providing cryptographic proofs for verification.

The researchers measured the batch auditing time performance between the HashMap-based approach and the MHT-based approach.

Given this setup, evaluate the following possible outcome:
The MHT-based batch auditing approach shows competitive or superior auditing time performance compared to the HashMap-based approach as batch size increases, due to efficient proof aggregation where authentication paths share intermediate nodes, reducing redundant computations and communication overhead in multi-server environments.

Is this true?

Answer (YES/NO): NO